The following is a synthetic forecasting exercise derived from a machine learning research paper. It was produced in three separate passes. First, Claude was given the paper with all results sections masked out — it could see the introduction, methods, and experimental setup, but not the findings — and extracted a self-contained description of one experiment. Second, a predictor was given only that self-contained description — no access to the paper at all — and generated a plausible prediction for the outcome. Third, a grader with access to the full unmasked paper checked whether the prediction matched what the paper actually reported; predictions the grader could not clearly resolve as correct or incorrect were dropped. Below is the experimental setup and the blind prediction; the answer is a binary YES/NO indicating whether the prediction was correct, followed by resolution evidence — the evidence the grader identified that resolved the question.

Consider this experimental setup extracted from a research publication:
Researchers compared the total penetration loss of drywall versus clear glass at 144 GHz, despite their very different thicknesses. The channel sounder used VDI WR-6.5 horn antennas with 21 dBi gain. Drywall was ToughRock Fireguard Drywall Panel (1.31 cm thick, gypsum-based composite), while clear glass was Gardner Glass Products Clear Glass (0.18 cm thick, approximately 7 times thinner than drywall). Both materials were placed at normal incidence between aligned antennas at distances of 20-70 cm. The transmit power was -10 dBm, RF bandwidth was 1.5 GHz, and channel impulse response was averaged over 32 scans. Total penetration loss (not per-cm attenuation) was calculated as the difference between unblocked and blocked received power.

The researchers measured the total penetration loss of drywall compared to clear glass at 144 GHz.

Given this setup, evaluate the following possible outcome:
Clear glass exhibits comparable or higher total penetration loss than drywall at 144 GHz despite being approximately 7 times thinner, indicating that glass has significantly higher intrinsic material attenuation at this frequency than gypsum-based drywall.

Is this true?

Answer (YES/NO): YES